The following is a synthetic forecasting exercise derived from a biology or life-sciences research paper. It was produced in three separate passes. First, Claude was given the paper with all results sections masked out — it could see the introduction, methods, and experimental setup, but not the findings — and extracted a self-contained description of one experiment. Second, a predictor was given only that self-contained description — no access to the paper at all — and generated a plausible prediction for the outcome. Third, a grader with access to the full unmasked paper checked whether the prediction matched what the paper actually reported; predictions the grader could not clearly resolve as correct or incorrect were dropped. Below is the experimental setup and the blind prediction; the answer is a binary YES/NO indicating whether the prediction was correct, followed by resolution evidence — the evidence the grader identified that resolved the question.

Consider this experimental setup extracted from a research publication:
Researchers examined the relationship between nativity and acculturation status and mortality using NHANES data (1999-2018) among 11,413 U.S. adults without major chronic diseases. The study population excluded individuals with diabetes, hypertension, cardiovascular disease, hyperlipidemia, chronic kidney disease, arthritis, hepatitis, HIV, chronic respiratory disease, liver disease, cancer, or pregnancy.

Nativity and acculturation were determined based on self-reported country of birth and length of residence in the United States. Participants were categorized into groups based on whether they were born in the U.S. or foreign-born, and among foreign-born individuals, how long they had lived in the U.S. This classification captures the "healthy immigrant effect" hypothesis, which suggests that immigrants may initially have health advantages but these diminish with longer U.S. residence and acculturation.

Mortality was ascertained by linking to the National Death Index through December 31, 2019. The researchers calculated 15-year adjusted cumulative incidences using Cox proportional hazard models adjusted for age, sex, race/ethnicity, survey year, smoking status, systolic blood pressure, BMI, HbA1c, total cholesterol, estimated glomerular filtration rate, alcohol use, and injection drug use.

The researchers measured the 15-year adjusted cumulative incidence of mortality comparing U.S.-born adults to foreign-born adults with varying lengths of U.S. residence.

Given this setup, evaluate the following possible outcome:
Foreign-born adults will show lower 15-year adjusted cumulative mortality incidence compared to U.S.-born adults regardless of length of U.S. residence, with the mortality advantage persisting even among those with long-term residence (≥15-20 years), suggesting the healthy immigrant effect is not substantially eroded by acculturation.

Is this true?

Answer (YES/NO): NO